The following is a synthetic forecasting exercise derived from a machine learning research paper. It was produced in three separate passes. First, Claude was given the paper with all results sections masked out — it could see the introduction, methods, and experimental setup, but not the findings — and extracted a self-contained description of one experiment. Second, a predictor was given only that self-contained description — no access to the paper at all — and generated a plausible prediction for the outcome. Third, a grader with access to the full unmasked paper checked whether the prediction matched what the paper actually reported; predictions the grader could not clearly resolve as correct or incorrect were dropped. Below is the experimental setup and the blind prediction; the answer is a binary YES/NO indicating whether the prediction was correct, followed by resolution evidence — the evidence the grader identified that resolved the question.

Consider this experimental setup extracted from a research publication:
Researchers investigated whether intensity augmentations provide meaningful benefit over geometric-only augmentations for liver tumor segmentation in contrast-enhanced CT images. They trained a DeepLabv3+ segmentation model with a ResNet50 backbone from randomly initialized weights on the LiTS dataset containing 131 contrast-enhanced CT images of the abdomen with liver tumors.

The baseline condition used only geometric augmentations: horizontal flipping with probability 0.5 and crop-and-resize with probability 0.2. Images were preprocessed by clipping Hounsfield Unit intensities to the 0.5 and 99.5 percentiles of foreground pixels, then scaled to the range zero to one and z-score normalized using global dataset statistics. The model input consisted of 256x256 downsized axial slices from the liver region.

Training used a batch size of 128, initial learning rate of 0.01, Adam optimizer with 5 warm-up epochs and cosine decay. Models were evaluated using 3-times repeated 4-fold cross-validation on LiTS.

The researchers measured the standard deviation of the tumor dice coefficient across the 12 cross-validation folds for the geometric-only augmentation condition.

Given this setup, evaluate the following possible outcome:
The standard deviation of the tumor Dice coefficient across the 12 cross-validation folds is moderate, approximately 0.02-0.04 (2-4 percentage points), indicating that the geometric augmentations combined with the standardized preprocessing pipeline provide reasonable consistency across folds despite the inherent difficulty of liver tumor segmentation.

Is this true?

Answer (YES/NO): NO